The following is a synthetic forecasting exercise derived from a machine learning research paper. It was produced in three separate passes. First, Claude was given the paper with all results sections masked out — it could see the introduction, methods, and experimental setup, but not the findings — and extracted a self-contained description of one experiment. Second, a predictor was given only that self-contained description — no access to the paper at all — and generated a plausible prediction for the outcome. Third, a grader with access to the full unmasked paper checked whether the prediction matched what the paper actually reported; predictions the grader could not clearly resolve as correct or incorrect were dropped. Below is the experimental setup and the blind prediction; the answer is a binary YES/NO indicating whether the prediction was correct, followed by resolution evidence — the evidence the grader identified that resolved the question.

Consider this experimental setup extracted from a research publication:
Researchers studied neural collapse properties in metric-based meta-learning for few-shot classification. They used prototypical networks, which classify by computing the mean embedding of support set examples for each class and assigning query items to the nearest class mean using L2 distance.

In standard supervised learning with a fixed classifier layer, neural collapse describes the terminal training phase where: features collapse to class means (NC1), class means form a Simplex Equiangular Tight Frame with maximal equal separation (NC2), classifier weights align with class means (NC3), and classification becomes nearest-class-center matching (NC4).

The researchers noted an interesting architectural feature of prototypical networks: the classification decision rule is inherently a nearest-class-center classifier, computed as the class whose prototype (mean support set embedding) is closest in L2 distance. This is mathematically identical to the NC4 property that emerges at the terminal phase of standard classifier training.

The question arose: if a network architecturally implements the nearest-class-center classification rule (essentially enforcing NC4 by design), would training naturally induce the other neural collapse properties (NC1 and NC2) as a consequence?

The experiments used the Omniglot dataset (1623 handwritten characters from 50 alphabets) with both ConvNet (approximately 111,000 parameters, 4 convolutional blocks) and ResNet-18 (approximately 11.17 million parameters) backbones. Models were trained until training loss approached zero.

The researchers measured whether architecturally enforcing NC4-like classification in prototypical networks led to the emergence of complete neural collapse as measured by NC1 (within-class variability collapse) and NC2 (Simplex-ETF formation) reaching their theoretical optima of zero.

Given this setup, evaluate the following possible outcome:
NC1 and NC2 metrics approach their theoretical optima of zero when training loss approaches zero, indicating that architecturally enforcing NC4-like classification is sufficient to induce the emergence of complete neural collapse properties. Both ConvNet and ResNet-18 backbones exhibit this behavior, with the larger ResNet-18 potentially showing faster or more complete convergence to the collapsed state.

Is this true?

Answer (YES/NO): NO